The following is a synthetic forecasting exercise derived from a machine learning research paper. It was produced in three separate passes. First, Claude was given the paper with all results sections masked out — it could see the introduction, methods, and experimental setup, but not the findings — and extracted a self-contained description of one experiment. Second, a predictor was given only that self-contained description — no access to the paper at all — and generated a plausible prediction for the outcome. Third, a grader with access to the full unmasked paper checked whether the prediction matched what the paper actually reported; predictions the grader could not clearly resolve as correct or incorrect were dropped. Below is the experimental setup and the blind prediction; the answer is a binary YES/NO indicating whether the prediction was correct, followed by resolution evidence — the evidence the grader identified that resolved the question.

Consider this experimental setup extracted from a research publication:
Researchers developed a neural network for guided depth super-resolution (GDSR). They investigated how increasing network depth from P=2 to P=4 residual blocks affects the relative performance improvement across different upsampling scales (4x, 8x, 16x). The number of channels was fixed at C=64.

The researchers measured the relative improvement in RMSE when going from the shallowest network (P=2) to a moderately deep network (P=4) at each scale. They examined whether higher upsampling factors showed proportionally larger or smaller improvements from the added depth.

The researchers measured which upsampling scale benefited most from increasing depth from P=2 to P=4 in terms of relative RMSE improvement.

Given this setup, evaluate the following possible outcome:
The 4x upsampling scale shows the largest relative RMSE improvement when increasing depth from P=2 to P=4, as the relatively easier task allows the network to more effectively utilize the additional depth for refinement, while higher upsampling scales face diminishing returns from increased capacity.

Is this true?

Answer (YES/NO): YES